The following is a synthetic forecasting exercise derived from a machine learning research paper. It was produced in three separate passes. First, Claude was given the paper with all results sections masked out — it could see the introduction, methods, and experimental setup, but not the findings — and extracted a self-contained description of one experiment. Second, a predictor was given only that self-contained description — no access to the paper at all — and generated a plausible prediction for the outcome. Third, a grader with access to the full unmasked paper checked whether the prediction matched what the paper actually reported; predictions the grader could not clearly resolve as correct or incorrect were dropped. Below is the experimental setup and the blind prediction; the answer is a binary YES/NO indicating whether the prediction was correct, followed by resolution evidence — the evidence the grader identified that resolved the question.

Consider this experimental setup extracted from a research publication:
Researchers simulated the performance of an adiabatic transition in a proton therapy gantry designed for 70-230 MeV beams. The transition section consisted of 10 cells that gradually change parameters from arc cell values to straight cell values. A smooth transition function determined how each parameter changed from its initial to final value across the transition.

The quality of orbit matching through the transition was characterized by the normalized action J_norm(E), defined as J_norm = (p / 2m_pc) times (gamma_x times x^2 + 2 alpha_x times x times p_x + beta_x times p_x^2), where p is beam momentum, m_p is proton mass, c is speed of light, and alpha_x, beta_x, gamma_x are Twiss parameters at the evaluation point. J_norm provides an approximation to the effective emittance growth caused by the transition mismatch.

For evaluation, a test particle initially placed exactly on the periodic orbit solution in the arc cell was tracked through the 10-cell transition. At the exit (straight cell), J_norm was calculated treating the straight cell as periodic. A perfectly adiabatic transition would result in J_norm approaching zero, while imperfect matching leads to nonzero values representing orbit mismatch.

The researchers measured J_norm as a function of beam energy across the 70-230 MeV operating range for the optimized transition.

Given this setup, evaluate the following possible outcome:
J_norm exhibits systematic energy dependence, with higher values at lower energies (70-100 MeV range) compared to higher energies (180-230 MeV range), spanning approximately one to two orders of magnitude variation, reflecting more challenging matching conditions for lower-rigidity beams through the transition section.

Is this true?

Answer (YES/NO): NO